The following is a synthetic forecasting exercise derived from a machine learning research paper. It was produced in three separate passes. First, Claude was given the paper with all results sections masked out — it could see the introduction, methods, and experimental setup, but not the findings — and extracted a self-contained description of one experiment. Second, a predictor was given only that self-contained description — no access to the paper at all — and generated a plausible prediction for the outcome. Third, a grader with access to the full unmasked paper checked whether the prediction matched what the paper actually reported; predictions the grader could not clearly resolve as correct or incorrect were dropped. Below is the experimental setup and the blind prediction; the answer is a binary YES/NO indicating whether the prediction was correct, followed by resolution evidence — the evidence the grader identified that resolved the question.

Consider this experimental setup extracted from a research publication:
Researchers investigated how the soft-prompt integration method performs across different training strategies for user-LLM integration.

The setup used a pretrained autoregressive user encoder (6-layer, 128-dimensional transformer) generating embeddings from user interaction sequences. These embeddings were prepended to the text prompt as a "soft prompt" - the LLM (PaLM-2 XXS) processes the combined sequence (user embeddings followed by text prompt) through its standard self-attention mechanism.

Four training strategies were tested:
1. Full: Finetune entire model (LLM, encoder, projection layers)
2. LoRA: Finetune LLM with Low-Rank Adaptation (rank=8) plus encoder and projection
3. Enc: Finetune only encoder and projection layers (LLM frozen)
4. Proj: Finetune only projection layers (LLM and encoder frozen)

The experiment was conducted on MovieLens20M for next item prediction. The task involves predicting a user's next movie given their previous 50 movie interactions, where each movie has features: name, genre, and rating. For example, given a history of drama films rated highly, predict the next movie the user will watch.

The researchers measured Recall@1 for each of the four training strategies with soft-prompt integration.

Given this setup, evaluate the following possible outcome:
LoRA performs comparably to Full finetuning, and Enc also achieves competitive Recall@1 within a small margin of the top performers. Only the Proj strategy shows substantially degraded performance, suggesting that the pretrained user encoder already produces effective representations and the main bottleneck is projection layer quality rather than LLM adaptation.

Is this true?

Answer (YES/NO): NO